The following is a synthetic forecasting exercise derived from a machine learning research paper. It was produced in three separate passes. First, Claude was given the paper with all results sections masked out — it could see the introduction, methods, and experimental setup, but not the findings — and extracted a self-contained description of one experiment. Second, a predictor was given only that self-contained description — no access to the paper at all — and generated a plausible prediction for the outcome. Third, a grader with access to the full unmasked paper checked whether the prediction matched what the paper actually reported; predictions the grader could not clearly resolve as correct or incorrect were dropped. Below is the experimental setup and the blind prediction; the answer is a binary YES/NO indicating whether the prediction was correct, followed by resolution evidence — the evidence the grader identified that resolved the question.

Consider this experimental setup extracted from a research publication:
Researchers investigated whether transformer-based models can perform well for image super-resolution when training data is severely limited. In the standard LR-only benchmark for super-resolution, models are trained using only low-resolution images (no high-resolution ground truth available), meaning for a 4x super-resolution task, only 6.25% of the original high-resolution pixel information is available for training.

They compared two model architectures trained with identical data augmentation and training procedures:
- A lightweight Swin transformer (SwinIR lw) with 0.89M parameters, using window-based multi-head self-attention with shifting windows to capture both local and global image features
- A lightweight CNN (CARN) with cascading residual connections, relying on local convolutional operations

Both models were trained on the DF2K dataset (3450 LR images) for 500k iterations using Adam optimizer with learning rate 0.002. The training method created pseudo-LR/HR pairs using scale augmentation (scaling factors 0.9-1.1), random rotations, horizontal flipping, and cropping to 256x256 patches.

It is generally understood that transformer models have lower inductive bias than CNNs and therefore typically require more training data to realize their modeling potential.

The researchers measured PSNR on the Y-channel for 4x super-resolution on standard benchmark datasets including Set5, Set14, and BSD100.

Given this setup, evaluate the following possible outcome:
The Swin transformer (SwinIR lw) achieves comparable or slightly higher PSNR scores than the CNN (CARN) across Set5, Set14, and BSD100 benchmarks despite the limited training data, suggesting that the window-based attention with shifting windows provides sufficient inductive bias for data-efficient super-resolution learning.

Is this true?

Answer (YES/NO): YES